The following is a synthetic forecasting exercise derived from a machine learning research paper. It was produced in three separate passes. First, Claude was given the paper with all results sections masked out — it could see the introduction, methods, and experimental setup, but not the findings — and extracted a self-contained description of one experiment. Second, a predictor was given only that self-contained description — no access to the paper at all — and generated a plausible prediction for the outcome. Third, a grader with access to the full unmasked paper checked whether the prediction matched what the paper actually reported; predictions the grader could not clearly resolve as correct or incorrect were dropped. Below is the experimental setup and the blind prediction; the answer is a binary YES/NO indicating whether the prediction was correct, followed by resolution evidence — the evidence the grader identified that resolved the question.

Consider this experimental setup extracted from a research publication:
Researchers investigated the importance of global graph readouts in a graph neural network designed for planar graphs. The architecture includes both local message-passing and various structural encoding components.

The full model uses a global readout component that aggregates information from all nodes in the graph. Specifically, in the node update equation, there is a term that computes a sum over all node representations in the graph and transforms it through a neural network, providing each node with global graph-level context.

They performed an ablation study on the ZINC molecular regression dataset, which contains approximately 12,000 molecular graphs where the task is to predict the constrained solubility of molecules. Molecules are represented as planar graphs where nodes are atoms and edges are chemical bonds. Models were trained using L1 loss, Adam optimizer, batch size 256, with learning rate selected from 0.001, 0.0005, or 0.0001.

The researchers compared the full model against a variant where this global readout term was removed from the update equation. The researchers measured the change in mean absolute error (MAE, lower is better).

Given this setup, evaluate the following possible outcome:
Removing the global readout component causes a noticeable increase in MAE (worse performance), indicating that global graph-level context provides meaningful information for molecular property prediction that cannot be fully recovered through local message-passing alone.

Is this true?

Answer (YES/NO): YES